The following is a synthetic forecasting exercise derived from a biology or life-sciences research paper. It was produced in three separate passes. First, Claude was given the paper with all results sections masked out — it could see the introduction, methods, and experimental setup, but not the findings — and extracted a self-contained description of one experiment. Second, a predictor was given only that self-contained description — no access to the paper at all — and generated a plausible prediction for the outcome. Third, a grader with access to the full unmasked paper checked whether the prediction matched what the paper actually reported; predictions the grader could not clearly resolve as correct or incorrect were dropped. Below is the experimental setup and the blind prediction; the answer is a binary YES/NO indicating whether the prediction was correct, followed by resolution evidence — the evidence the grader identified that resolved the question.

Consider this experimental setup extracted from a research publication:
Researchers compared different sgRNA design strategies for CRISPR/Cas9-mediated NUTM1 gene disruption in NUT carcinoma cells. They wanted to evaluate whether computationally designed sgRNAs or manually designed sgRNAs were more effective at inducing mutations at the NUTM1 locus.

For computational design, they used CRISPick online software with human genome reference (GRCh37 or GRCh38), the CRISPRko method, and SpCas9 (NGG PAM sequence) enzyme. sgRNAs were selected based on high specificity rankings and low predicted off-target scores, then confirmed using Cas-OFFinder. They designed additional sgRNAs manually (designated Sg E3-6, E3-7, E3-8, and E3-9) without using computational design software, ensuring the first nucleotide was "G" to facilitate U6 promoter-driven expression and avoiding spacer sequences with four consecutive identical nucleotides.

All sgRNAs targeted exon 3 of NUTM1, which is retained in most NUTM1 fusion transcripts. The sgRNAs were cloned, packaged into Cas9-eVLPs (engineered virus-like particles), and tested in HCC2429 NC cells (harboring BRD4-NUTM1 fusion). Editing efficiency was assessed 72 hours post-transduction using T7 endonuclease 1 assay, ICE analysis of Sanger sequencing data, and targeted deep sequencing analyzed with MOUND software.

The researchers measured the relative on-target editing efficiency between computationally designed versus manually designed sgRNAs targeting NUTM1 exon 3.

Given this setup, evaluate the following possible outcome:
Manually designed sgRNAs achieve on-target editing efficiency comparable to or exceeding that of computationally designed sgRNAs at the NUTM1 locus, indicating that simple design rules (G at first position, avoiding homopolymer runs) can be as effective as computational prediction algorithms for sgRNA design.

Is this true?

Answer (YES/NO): YES